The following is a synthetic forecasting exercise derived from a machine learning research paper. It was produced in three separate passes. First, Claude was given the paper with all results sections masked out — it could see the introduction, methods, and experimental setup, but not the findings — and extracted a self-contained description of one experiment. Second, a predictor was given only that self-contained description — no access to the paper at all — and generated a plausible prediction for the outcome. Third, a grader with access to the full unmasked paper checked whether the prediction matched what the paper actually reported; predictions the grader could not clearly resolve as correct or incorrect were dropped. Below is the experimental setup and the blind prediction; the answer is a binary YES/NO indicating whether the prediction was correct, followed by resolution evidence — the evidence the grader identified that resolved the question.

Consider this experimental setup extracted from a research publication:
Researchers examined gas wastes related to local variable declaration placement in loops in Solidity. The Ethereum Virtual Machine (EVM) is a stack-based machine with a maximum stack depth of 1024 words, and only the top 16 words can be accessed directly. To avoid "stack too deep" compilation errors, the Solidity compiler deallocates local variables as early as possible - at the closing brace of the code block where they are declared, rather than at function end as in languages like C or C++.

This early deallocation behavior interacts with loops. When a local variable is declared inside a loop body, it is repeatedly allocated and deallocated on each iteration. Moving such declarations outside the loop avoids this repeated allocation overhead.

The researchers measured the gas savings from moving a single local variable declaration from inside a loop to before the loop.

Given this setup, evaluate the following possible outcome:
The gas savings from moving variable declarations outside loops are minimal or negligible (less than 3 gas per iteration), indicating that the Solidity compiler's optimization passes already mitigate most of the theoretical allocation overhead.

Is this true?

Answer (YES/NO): NO